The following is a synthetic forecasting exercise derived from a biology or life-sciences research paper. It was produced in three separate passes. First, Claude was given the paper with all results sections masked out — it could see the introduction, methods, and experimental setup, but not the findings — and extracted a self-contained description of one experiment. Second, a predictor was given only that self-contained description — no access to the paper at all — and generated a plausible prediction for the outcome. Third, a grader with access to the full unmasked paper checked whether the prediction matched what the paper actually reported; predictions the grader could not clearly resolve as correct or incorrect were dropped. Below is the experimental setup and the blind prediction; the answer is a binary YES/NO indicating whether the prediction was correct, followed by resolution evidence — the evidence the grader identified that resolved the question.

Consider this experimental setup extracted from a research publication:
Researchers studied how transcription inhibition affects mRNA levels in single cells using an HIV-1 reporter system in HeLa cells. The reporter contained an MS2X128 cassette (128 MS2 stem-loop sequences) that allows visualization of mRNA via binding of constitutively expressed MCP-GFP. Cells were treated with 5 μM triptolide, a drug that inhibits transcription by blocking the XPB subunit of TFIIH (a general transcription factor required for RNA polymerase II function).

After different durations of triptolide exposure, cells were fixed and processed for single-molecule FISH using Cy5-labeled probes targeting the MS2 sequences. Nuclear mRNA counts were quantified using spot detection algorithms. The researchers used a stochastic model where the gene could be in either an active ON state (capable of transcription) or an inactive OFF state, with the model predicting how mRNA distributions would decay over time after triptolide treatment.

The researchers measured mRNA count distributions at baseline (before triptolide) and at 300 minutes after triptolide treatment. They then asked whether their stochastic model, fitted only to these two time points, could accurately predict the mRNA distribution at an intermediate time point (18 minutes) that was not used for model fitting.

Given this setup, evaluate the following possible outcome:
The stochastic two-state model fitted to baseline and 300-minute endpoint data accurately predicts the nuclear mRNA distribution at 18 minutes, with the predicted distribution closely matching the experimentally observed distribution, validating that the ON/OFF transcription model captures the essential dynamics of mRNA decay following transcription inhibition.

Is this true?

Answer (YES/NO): NO